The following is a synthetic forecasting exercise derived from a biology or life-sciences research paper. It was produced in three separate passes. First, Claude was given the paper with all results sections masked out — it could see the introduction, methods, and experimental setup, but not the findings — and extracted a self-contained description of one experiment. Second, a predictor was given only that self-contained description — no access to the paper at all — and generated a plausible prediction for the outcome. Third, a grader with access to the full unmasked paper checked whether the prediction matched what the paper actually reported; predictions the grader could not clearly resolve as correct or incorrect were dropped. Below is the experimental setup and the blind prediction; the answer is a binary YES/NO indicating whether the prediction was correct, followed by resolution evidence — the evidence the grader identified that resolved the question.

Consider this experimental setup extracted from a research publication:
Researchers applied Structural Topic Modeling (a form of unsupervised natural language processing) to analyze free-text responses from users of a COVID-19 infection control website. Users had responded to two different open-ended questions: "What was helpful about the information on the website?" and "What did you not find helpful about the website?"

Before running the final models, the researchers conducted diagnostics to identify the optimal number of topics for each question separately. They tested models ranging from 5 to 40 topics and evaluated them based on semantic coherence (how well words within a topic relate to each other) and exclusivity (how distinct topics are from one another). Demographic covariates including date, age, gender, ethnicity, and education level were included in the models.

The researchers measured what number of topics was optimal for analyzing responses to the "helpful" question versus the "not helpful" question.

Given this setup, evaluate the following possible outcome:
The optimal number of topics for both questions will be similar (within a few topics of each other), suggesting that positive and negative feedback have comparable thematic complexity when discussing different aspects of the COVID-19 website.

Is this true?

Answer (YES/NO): NO